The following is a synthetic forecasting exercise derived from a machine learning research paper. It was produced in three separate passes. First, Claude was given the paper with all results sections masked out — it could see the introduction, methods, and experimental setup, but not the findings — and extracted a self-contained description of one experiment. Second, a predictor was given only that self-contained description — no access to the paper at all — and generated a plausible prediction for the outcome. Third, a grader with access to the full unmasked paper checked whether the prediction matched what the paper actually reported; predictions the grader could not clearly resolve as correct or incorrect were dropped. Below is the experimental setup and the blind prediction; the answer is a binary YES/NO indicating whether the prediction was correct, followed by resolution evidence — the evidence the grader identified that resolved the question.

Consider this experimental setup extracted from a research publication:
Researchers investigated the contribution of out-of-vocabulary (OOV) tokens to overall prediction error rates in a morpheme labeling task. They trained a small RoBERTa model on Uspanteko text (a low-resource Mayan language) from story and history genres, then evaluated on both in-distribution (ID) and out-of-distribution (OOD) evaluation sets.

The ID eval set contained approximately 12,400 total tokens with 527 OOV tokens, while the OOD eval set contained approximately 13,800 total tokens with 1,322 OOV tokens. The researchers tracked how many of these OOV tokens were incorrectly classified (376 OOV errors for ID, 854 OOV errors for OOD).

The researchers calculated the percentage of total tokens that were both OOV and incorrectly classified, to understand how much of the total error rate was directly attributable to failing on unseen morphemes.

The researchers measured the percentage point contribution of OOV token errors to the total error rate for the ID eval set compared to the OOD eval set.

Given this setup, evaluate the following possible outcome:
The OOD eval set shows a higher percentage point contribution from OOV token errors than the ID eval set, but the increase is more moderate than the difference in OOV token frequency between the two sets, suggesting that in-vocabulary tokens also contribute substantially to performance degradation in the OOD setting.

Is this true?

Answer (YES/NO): YES